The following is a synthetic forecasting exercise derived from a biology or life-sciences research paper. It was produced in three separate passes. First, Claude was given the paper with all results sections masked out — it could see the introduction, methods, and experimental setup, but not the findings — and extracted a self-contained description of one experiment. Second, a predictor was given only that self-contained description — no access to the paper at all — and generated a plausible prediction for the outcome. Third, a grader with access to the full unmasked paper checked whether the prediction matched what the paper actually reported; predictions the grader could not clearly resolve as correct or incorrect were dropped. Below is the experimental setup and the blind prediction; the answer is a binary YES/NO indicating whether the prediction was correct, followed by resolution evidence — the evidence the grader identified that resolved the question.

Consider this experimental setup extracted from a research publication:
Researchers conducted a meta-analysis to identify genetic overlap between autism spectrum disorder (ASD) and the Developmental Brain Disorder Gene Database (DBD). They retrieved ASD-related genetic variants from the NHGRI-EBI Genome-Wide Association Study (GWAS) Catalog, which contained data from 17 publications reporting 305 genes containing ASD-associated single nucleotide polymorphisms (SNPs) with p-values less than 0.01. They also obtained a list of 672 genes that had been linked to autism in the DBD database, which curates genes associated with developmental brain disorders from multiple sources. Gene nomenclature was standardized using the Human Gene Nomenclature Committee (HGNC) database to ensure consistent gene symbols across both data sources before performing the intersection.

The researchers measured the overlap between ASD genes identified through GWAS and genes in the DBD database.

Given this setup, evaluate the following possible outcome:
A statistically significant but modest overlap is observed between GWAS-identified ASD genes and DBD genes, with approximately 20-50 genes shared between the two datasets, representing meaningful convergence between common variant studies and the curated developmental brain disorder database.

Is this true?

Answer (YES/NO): YES